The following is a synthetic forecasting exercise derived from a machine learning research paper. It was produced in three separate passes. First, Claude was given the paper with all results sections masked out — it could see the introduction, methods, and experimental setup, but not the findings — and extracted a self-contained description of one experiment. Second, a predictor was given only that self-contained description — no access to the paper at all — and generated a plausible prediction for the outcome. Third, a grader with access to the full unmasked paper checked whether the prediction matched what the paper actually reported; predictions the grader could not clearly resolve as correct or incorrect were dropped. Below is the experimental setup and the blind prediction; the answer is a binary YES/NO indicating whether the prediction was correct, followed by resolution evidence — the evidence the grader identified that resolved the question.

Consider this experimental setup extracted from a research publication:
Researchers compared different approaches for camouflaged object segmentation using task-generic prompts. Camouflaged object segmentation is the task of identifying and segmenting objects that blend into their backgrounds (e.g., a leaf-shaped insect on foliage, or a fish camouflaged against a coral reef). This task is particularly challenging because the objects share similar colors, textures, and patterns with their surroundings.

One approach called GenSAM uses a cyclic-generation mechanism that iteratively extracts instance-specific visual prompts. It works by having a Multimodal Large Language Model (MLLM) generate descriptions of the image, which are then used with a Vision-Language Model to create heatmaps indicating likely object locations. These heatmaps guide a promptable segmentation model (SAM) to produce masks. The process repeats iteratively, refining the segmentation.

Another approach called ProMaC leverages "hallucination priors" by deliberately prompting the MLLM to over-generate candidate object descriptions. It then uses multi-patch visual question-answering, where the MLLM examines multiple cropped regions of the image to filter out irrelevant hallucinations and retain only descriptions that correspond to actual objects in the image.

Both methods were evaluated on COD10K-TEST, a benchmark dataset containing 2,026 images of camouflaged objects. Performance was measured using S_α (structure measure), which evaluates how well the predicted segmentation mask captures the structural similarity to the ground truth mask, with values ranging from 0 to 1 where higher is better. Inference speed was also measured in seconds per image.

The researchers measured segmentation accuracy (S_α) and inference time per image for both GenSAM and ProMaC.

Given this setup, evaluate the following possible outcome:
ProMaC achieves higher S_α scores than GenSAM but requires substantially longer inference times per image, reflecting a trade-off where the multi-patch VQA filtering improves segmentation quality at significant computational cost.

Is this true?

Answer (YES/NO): YES